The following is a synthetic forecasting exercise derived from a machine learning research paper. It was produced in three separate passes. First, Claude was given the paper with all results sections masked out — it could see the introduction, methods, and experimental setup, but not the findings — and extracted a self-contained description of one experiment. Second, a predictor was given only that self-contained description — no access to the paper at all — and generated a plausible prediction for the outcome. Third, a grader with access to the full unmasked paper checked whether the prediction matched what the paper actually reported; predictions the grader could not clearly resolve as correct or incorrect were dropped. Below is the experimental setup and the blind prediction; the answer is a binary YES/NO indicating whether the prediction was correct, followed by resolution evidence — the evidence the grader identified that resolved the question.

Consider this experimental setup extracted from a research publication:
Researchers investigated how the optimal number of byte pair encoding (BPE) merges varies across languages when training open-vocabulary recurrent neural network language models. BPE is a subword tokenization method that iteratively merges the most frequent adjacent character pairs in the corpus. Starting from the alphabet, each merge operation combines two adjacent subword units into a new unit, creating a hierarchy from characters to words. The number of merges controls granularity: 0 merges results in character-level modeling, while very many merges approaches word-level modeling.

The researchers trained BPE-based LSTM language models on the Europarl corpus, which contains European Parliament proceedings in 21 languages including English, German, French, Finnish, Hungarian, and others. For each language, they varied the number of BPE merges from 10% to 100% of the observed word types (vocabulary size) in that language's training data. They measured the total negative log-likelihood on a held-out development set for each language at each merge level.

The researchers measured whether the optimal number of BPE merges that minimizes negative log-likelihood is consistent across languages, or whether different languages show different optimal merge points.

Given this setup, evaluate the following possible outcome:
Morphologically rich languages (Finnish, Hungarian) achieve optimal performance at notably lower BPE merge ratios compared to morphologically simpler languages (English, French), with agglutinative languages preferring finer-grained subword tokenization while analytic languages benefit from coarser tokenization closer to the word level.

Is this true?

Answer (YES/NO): NO